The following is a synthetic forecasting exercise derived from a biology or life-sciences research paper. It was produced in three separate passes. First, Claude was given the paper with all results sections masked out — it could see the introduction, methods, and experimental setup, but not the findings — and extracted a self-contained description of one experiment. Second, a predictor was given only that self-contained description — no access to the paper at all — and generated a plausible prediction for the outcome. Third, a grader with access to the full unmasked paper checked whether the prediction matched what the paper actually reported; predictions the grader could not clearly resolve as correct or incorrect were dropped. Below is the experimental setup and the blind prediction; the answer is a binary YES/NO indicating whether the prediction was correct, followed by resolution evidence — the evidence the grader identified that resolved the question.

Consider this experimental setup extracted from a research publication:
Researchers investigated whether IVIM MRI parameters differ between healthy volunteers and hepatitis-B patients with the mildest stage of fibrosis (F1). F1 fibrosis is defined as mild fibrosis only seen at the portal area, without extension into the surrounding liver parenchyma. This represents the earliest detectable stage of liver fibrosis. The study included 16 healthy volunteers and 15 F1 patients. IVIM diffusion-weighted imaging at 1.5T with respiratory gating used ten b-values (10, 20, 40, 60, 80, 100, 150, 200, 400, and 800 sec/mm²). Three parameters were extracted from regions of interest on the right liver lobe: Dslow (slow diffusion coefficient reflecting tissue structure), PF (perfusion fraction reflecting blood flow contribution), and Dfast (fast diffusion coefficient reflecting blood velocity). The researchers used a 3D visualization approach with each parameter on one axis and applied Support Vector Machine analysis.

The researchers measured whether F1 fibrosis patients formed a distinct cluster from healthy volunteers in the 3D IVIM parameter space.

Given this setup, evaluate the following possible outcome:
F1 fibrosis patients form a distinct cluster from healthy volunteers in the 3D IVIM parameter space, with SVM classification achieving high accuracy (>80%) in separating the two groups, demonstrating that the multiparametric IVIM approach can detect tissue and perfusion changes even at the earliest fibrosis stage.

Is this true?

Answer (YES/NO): NO